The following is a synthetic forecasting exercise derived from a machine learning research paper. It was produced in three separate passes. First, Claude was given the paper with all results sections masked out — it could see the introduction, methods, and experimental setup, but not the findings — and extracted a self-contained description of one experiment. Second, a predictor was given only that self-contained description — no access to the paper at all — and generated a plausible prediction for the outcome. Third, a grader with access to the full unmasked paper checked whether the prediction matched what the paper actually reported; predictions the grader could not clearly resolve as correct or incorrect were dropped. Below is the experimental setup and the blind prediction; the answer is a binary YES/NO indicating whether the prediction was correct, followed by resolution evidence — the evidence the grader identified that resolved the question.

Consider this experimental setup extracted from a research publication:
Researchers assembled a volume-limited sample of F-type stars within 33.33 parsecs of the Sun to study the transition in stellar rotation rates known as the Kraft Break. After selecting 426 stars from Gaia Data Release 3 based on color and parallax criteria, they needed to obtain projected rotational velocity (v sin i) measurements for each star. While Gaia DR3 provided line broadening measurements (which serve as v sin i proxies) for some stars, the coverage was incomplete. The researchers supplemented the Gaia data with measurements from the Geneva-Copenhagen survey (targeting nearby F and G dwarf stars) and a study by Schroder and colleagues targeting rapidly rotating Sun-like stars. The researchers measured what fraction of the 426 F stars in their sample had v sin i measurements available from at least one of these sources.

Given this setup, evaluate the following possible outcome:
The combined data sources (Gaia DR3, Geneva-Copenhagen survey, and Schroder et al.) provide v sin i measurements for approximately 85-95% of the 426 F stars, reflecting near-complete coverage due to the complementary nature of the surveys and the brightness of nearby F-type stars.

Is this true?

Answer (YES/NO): YES